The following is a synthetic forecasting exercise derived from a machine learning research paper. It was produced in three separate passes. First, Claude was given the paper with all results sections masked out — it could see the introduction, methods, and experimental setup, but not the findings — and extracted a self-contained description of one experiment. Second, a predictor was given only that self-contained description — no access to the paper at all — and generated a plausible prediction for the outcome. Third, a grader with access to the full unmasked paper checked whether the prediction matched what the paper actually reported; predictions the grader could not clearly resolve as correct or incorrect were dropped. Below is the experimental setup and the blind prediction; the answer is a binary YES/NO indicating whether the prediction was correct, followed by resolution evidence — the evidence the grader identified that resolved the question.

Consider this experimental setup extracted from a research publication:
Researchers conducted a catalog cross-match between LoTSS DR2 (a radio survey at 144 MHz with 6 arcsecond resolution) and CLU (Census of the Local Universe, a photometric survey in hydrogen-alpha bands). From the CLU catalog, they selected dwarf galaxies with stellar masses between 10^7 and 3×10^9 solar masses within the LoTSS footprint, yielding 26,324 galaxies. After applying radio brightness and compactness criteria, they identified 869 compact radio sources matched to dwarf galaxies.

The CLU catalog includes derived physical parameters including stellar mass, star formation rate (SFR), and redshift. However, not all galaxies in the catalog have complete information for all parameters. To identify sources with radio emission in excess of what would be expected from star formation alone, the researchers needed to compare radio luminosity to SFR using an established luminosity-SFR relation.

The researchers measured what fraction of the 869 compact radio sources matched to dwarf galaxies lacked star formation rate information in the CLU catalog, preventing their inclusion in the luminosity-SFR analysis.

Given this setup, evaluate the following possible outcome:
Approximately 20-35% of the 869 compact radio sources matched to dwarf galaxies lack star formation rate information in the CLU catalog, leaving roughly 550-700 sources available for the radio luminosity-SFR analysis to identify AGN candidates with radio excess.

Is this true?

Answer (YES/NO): YES